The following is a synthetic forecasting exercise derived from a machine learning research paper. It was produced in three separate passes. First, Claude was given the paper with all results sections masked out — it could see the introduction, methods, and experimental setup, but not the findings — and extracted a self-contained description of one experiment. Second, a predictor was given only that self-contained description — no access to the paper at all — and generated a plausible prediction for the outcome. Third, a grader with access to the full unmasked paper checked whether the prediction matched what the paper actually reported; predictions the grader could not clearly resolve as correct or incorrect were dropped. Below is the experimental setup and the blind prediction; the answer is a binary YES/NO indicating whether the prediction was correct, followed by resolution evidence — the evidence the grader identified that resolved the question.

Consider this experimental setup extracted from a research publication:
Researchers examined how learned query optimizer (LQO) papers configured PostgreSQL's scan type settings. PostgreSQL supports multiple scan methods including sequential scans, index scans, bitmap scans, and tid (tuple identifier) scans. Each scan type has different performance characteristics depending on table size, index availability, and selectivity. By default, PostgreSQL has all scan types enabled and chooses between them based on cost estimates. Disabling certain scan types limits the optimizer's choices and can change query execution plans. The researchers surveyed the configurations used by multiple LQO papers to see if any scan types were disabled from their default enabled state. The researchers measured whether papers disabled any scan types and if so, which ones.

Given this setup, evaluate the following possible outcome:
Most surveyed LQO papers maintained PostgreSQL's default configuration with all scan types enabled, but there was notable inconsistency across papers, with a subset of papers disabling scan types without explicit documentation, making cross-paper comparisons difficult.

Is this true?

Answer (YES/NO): NO